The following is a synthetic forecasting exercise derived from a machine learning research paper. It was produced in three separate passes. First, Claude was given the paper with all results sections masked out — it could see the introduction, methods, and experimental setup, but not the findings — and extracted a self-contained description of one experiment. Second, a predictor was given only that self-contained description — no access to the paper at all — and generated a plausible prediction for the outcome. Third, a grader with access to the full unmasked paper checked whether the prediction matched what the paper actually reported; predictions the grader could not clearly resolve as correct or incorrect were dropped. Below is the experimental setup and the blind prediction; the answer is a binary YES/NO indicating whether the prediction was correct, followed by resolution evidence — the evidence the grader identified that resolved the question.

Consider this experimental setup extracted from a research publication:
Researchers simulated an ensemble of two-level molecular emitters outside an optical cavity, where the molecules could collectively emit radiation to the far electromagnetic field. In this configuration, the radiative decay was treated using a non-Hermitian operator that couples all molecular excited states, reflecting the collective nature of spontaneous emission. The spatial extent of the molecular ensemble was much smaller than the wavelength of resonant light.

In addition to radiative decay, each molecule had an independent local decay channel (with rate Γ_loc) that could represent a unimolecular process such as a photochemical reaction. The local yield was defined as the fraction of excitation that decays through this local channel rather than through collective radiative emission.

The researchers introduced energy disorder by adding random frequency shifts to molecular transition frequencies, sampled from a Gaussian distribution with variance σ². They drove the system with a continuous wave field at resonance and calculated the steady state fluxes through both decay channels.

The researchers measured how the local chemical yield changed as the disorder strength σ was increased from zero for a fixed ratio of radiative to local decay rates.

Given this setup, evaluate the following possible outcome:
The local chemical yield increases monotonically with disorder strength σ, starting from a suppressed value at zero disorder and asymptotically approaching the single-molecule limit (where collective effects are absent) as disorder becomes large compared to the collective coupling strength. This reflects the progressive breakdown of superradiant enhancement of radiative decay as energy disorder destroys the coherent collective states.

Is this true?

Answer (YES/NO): YES